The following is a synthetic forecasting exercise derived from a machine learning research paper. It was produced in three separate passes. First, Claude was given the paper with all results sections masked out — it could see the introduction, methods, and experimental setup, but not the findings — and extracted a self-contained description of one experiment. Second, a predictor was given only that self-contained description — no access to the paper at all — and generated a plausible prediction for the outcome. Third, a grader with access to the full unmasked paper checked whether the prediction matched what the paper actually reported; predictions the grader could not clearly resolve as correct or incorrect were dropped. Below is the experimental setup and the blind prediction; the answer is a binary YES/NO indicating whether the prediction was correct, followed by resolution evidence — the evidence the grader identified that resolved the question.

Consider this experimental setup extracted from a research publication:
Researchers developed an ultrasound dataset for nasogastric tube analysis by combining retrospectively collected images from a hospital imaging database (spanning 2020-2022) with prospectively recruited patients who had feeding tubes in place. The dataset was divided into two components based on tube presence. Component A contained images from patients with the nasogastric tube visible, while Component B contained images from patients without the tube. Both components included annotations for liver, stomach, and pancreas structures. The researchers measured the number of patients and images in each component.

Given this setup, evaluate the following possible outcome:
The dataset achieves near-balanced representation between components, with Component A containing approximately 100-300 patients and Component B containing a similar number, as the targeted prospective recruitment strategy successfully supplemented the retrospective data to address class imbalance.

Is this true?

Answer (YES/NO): NO